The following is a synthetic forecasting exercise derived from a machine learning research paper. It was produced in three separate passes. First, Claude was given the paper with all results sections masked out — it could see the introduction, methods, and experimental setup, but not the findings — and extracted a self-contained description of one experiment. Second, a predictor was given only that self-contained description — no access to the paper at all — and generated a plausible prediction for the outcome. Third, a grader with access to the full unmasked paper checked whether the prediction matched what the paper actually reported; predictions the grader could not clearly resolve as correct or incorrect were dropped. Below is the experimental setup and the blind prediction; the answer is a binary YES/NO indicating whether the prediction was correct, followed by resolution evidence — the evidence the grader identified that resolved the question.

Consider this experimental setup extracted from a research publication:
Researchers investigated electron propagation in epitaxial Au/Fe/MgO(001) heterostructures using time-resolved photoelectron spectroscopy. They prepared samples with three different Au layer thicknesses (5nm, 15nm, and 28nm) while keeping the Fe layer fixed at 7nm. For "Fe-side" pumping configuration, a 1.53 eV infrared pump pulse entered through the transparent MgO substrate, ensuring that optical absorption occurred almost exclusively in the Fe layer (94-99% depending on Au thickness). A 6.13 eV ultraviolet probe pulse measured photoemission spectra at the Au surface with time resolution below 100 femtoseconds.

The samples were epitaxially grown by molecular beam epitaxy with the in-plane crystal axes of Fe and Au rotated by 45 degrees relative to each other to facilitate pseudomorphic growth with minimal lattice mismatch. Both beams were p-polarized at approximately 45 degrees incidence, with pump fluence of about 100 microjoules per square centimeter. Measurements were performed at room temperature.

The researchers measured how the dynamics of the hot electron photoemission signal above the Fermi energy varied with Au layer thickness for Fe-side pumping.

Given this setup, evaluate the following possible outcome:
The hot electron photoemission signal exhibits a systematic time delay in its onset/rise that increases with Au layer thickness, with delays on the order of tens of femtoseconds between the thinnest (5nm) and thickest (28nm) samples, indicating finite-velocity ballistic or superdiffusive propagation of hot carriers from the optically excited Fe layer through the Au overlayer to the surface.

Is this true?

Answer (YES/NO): NO